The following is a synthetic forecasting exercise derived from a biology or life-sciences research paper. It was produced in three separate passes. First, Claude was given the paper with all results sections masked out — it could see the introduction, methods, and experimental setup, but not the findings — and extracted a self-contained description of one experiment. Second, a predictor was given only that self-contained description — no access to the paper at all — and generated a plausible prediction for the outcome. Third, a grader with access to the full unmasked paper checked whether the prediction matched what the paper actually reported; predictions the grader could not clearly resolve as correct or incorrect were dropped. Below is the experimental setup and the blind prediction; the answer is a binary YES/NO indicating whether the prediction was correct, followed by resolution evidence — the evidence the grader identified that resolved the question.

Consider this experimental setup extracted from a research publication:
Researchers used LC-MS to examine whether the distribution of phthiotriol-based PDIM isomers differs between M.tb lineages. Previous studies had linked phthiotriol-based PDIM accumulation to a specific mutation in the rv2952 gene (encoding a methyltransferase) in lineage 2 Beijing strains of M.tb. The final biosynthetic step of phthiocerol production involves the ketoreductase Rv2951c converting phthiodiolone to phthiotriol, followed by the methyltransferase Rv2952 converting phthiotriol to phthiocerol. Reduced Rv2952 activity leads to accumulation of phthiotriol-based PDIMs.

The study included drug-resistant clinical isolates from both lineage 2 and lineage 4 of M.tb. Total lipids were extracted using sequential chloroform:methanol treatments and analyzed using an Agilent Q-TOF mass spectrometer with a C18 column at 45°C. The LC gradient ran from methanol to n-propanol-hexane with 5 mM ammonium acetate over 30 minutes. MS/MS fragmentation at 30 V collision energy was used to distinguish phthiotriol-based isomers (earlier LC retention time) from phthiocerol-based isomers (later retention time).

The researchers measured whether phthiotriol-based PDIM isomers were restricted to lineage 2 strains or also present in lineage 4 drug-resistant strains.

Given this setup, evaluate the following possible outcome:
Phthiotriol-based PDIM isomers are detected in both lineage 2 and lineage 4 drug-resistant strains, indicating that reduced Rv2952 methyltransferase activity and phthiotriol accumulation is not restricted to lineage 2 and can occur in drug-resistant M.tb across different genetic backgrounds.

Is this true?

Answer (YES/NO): YES